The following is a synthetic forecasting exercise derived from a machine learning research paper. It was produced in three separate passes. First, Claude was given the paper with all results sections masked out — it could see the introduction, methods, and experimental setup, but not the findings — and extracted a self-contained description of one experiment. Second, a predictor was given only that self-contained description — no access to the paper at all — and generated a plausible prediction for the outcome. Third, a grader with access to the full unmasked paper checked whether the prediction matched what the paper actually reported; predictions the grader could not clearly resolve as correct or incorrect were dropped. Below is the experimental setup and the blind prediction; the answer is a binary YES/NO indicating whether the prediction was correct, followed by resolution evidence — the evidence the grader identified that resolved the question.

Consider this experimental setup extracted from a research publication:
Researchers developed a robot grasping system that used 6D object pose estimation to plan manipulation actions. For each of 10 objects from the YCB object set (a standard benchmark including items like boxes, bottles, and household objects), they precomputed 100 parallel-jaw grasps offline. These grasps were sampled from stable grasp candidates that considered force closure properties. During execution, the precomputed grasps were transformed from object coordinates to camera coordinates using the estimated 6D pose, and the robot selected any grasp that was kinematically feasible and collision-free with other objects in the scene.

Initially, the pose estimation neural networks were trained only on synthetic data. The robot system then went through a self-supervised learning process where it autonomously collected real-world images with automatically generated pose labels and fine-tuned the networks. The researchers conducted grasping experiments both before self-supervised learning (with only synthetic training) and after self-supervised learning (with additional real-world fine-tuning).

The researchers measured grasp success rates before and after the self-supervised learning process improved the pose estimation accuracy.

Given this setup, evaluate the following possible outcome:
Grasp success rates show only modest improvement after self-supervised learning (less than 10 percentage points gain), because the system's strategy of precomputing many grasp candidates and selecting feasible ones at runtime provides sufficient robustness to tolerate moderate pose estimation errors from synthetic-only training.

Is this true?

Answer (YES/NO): NO